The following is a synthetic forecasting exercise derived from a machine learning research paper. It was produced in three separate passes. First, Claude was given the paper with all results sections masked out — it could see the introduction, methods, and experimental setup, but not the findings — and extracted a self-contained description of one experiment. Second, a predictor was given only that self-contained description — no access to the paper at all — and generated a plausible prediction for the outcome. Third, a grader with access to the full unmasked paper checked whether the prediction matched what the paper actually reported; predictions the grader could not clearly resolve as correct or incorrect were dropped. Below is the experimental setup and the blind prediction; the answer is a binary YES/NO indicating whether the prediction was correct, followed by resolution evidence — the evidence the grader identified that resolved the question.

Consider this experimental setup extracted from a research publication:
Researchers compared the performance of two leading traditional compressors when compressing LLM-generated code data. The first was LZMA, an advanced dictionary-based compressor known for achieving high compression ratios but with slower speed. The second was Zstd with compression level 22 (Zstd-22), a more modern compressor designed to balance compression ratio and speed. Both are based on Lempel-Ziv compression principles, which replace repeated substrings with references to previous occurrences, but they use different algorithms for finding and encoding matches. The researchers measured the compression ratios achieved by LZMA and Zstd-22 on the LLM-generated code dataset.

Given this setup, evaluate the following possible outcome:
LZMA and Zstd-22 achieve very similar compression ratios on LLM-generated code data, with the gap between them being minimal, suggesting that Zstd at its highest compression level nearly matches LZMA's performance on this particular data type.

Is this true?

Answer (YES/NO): YES